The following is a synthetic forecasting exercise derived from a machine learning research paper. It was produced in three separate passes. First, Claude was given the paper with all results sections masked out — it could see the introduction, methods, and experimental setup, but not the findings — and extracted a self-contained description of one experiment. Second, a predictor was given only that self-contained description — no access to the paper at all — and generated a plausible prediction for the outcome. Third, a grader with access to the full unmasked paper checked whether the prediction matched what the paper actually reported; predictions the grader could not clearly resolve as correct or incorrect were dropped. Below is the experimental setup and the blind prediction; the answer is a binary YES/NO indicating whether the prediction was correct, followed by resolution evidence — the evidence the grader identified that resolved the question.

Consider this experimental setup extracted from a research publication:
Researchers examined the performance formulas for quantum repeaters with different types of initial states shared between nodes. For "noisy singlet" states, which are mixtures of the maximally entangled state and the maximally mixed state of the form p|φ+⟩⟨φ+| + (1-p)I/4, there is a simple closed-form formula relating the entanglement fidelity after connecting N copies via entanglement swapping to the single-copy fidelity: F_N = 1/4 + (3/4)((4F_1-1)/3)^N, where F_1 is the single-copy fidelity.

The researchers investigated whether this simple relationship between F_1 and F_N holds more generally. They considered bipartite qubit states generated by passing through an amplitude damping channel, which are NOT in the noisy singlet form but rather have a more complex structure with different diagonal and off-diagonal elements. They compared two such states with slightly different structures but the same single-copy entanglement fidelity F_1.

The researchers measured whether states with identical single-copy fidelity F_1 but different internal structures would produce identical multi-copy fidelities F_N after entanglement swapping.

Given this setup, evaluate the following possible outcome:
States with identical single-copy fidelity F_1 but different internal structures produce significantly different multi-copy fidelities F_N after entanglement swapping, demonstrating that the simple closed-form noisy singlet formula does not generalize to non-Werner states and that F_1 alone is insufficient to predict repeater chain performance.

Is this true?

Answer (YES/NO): YES